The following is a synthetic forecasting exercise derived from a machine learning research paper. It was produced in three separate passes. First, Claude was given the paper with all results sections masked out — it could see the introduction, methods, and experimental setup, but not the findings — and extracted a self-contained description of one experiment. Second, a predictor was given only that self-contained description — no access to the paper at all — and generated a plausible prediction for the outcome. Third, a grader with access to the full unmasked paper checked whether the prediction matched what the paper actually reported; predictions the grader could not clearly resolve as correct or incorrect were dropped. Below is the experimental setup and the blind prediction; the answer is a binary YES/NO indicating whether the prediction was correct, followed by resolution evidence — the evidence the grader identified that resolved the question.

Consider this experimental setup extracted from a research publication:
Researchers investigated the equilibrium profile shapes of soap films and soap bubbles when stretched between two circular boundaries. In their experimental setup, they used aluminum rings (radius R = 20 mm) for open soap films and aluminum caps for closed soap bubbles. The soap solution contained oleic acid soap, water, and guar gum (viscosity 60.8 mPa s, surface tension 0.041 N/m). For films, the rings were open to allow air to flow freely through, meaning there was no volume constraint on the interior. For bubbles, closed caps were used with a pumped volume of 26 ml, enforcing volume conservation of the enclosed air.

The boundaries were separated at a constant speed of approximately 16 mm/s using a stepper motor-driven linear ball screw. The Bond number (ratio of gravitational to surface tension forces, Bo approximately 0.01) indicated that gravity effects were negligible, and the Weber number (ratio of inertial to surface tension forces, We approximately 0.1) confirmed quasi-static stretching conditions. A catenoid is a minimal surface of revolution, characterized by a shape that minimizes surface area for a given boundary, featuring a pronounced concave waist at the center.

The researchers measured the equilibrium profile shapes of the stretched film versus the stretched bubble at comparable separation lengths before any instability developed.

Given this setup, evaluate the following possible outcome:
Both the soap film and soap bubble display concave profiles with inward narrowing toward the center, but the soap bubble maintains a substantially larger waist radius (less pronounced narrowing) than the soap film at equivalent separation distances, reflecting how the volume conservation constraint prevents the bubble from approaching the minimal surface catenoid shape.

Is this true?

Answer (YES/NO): NO